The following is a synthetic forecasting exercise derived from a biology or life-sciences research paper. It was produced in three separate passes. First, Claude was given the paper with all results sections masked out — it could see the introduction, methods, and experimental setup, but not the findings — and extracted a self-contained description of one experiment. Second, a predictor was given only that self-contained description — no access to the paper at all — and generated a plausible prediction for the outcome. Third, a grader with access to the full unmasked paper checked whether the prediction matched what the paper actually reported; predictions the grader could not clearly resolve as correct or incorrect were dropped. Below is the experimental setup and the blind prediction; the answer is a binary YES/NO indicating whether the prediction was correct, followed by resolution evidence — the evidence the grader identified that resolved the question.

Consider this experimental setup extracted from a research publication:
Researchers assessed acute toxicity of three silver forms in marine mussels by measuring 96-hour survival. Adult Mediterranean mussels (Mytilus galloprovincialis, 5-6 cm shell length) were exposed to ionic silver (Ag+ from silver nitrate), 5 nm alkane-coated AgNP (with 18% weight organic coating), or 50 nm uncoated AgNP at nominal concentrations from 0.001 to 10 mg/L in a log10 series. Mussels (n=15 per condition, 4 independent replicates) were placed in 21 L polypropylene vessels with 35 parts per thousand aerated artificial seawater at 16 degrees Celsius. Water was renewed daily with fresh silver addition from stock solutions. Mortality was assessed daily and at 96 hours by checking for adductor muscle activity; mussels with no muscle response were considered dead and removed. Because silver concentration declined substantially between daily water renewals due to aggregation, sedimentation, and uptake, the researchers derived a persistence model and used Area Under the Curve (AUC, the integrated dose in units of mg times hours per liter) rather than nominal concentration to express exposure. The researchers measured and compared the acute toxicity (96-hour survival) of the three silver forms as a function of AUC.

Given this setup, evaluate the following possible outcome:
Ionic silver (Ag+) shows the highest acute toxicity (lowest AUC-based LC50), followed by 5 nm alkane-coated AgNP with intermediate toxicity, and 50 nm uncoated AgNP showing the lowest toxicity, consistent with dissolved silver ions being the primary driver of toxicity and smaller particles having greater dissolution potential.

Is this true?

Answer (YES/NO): NO